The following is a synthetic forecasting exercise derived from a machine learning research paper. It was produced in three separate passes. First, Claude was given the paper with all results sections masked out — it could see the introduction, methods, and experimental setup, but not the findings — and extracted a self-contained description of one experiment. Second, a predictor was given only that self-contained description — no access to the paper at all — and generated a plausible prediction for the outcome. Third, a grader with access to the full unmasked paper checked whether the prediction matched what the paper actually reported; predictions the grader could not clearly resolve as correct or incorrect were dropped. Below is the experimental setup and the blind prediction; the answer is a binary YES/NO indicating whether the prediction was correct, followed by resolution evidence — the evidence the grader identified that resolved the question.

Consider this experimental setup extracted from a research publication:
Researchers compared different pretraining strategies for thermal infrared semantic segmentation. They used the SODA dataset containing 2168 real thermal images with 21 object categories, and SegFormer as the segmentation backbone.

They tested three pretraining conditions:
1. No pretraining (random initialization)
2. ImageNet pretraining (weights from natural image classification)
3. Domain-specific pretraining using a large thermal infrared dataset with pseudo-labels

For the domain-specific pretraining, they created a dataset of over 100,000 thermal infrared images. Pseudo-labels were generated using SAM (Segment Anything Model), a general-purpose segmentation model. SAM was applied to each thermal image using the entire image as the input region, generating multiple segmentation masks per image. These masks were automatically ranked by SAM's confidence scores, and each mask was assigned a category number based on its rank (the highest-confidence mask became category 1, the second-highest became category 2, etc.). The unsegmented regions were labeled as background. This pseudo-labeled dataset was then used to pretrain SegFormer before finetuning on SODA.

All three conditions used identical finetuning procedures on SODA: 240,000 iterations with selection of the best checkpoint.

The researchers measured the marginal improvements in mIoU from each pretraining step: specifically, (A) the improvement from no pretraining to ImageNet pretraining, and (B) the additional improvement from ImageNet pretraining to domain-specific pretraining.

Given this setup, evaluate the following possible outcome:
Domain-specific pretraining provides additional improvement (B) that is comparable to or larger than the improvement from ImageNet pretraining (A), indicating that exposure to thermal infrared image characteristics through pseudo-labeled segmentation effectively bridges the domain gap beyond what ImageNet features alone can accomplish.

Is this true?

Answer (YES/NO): NO